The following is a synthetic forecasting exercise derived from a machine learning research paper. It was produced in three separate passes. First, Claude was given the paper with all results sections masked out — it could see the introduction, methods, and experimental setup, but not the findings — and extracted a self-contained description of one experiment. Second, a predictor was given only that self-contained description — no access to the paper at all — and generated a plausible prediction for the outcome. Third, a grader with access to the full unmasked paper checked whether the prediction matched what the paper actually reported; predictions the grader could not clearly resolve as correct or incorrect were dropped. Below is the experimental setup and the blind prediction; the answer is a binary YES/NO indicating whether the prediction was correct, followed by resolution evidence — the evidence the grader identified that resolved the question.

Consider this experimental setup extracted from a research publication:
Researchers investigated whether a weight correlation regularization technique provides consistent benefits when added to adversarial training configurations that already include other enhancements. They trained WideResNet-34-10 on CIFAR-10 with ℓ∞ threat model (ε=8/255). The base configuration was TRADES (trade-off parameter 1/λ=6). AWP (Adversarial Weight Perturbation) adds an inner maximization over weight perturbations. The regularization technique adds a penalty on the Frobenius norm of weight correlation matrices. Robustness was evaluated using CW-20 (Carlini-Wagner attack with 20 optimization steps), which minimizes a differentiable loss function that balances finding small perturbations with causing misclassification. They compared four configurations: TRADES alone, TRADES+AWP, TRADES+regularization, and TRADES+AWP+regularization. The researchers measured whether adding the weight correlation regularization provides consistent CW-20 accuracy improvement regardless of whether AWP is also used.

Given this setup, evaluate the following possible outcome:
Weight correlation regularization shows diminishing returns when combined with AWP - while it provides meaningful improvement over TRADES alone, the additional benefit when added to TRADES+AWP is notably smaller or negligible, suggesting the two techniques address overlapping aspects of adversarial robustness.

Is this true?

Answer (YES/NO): YES